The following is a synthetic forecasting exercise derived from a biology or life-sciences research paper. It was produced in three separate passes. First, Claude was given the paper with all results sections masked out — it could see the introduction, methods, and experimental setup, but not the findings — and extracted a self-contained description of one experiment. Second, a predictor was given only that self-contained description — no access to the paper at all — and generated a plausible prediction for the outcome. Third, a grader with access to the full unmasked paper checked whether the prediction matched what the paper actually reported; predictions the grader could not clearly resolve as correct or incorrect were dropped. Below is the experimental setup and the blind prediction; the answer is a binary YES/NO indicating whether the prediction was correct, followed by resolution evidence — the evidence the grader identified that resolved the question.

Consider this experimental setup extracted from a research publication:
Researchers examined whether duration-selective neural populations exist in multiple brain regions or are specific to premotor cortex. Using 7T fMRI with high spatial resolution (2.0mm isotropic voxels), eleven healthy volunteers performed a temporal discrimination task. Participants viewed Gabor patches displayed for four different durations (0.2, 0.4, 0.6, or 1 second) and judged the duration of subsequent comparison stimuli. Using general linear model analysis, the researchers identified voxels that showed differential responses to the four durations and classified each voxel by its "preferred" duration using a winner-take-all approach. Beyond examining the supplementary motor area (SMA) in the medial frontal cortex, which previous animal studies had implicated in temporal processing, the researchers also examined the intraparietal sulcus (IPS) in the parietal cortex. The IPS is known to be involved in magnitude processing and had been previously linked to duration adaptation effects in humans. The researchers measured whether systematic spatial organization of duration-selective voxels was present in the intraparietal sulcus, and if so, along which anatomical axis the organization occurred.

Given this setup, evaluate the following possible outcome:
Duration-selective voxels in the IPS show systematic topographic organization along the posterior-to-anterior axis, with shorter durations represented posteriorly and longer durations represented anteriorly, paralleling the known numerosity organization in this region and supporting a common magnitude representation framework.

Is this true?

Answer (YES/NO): NO